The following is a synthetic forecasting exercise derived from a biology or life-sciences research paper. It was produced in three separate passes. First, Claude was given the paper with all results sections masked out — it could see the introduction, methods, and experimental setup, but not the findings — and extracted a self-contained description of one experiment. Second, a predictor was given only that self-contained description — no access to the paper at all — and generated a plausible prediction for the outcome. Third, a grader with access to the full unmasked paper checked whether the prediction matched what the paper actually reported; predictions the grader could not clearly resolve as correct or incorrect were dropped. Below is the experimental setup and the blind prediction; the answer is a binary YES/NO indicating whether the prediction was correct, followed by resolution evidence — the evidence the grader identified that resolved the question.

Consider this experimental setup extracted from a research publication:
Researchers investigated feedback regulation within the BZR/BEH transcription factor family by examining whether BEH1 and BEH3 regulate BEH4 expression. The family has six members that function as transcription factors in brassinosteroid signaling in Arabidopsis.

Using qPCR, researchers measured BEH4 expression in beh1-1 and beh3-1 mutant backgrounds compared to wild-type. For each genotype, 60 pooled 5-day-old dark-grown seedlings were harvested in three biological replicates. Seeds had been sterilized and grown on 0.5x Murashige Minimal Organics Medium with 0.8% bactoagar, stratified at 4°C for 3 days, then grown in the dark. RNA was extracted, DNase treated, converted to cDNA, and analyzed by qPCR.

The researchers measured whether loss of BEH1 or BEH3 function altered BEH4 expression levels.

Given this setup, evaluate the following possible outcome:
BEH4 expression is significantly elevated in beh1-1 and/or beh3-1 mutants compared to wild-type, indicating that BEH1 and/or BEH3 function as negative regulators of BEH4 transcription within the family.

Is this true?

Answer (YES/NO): YES